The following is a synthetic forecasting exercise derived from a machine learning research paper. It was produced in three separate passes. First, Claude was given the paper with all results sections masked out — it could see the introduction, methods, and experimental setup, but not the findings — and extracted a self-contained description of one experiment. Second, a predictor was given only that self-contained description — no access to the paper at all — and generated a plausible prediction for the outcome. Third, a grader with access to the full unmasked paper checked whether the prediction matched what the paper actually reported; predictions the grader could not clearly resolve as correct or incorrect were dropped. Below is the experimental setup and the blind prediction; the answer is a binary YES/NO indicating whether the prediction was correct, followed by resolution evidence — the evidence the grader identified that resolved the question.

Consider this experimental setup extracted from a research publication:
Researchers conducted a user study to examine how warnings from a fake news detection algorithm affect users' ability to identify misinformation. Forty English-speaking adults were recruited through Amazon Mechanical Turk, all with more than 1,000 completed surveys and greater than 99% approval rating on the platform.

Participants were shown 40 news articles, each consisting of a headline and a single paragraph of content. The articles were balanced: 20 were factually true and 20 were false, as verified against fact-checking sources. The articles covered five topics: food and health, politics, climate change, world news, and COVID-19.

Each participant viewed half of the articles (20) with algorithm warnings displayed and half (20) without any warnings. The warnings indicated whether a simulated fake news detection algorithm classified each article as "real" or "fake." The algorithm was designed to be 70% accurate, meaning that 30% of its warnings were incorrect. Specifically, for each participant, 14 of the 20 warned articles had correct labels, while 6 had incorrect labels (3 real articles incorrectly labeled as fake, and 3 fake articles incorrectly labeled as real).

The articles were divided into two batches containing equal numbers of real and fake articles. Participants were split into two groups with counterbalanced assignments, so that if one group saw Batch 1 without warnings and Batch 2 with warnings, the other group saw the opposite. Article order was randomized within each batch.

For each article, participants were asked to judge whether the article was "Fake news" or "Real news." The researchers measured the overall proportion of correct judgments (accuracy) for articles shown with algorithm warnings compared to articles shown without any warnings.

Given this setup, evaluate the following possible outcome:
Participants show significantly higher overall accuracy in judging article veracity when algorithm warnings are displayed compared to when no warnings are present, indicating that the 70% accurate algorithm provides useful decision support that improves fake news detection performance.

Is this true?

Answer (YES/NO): YES